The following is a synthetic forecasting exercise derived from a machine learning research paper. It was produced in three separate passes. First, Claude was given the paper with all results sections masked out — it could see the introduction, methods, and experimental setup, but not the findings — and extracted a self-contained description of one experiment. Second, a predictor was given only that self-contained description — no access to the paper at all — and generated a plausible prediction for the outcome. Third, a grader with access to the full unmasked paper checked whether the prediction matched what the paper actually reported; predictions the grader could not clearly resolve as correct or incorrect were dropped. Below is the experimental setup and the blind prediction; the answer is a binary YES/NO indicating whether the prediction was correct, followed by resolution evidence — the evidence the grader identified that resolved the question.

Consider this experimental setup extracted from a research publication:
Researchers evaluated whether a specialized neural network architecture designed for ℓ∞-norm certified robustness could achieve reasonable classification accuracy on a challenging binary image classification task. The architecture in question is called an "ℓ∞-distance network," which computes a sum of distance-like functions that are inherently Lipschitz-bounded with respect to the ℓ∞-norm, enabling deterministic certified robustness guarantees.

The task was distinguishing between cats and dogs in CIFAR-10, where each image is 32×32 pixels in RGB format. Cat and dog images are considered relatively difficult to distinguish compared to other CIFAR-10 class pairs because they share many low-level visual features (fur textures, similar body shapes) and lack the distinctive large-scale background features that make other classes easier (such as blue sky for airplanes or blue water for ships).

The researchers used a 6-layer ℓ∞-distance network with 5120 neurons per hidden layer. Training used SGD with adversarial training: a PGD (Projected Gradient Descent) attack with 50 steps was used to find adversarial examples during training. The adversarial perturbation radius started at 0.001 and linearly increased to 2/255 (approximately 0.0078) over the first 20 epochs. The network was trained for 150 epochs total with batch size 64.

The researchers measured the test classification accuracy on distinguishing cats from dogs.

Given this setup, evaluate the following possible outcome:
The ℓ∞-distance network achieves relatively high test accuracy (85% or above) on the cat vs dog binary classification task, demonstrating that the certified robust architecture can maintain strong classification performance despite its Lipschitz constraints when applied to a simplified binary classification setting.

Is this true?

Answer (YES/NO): NO